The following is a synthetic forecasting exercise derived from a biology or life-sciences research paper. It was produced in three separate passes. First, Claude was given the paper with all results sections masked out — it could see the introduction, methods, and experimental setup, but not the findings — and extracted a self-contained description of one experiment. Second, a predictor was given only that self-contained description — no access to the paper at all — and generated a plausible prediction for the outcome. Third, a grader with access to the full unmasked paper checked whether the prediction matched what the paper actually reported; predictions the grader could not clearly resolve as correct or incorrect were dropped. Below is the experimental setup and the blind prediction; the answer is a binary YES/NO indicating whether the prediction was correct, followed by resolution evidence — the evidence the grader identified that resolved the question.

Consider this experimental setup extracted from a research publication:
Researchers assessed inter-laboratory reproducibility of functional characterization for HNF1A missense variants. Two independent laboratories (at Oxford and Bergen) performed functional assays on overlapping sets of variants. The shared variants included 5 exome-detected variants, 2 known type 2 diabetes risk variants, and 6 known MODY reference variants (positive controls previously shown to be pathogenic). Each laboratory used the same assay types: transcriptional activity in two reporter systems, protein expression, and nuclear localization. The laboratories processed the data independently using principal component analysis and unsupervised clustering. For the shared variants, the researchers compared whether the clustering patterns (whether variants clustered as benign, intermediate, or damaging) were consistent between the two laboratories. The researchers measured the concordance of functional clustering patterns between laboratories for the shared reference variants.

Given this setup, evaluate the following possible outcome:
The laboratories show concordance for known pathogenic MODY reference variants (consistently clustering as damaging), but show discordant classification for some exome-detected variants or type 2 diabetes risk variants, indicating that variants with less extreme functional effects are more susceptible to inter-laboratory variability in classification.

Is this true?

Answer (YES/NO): NO